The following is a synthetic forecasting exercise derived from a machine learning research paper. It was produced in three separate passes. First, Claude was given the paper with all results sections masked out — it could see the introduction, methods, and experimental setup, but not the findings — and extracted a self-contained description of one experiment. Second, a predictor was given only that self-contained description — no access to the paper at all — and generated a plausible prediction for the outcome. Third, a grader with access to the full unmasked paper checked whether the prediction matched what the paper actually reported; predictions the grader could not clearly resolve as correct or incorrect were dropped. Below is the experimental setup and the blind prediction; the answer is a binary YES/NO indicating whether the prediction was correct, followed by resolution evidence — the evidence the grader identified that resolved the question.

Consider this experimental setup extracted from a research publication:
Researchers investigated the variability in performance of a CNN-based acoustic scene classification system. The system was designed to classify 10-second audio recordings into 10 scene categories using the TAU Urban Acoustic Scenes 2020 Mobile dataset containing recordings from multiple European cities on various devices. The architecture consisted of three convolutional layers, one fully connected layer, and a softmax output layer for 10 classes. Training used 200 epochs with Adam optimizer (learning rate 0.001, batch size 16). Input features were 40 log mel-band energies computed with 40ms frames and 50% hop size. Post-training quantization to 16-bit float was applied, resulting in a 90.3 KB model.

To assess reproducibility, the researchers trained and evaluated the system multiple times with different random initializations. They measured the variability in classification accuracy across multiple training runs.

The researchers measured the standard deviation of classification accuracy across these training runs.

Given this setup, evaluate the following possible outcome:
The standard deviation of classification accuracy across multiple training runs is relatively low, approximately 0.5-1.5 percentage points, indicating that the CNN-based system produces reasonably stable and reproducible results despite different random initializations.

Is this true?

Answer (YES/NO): YES